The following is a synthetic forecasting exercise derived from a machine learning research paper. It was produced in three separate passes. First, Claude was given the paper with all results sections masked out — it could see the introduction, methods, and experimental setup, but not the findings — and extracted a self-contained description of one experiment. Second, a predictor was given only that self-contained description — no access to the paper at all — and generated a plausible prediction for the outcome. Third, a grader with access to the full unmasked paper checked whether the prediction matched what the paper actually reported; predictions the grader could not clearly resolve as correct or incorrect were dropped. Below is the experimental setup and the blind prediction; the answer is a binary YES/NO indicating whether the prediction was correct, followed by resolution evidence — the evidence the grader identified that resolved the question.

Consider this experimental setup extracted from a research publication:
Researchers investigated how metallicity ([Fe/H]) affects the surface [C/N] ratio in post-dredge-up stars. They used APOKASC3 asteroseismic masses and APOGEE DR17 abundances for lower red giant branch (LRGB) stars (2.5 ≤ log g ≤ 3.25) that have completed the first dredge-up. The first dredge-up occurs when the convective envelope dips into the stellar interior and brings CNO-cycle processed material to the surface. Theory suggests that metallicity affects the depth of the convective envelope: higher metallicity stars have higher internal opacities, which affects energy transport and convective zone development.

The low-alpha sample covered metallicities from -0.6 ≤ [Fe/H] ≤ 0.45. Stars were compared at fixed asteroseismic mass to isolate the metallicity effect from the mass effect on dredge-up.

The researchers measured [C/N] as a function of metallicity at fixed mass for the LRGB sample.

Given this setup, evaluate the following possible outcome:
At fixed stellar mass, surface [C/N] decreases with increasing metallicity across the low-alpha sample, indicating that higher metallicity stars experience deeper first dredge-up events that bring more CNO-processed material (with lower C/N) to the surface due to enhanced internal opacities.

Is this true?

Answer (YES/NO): NO